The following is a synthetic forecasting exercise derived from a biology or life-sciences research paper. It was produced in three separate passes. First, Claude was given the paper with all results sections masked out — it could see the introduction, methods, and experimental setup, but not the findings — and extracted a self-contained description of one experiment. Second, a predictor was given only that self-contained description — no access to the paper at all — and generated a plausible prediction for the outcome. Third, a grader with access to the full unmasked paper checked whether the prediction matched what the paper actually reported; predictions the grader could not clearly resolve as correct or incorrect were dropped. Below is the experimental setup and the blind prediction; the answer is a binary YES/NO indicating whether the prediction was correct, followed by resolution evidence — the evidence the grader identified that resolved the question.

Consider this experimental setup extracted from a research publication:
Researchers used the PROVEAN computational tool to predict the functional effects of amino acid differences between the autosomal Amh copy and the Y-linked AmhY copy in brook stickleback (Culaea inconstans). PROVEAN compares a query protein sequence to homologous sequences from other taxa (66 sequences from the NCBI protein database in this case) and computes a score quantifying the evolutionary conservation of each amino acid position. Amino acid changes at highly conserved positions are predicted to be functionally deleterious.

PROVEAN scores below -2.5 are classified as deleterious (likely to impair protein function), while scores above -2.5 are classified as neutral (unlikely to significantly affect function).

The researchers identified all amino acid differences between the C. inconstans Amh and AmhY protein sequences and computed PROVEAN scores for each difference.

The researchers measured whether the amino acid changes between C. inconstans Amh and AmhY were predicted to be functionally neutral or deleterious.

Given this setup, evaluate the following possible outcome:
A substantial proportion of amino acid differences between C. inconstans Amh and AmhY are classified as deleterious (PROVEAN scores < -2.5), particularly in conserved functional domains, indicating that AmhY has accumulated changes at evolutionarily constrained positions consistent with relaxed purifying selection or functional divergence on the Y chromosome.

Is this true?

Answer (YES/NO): NO